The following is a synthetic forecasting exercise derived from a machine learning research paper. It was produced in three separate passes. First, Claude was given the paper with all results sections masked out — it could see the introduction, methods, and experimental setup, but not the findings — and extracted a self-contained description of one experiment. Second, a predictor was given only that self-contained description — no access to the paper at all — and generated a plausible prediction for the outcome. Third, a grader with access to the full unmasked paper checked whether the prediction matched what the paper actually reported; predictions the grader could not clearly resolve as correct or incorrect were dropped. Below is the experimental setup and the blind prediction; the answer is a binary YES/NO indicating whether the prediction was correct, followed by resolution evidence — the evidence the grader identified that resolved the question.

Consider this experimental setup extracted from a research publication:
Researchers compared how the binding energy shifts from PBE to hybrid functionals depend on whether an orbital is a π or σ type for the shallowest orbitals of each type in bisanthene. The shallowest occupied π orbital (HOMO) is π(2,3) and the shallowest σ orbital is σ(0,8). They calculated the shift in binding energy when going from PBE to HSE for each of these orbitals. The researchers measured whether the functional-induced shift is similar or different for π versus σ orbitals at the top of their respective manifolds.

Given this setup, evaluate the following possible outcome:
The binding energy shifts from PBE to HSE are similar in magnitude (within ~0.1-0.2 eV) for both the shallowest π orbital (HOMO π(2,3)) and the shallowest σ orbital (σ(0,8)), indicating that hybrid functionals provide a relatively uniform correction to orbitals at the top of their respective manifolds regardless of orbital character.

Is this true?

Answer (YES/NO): NO